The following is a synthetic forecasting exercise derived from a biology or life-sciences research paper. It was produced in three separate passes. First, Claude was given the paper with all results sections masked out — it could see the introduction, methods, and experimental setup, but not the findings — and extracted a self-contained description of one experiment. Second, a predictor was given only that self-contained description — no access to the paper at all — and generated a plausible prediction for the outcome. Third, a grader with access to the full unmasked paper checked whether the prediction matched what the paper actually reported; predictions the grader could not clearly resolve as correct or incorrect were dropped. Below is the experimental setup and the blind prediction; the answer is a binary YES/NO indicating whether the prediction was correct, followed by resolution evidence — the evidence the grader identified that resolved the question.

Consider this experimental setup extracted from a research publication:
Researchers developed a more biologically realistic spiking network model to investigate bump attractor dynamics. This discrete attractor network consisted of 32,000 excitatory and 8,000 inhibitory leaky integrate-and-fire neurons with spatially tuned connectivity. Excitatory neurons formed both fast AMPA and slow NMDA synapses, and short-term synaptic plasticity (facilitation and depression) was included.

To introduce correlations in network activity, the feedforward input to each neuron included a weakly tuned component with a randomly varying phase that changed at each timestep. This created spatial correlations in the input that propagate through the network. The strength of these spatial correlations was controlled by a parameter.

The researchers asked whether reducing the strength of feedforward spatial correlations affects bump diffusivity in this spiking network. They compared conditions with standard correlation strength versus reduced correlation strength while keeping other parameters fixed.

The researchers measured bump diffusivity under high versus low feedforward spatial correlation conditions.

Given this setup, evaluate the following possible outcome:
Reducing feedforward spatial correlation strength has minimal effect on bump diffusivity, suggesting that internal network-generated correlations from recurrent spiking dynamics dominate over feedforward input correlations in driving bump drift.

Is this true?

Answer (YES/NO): NO